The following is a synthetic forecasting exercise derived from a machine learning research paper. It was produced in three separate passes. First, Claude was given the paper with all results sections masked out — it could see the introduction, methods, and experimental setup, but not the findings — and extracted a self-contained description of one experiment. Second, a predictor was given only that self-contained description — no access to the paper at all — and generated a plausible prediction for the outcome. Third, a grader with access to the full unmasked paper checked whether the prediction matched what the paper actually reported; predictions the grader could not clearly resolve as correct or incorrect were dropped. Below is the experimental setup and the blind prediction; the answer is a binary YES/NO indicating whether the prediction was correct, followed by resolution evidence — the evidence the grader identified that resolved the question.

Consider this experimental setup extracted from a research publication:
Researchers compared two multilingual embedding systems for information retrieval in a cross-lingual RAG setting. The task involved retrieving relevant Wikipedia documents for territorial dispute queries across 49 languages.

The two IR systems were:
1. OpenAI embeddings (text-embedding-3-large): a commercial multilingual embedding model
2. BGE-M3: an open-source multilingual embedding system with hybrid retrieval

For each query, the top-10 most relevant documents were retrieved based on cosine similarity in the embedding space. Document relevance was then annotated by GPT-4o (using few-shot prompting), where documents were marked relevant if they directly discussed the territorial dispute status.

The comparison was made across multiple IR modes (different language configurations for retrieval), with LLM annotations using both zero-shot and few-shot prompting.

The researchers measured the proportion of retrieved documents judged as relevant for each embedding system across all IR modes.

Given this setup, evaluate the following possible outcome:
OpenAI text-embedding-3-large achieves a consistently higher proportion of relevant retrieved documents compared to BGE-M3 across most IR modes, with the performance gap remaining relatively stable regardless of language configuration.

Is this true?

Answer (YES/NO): YES